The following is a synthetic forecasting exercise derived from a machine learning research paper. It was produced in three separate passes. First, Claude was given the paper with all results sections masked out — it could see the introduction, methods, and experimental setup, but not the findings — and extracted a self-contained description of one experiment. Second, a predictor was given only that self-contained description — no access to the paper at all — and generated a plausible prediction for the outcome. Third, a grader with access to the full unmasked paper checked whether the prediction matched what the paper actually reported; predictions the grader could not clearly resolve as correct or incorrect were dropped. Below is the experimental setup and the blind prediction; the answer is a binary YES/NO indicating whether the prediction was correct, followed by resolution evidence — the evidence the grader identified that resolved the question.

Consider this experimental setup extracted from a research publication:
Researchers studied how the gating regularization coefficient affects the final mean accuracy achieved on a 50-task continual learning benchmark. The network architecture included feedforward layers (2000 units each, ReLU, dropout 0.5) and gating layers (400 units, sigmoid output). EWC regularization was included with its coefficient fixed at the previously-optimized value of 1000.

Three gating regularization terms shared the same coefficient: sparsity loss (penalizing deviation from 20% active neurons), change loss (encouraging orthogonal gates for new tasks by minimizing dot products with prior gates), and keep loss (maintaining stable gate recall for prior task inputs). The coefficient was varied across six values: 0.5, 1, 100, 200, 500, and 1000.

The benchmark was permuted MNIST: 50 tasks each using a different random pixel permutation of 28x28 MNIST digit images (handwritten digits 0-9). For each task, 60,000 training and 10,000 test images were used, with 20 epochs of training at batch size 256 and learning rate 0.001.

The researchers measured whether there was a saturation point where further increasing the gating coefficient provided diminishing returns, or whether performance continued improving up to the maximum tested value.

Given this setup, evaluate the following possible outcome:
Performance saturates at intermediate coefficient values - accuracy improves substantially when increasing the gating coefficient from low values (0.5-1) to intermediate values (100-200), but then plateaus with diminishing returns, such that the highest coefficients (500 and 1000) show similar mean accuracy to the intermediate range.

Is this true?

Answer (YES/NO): NO